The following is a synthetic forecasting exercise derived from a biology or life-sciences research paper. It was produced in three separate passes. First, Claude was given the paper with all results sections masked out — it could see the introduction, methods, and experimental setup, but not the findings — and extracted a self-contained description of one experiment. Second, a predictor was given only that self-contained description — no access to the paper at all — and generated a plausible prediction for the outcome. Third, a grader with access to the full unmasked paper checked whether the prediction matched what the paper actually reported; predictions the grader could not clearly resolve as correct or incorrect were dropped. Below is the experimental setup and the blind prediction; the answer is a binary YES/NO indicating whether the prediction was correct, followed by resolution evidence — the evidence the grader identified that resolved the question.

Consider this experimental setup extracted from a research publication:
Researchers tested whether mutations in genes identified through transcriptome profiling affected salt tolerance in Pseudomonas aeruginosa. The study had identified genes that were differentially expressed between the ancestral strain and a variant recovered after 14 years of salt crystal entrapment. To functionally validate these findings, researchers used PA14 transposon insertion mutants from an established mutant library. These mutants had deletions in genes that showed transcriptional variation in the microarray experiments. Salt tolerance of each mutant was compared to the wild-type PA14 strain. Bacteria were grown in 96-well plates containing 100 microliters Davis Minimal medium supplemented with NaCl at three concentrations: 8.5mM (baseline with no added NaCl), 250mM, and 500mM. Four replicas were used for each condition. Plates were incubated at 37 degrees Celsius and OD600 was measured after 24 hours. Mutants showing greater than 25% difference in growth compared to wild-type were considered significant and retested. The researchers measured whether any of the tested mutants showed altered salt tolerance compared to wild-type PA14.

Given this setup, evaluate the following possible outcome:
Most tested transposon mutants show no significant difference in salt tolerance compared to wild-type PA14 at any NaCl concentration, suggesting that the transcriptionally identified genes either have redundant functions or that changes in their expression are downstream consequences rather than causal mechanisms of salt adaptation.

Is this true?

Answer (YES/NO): YES